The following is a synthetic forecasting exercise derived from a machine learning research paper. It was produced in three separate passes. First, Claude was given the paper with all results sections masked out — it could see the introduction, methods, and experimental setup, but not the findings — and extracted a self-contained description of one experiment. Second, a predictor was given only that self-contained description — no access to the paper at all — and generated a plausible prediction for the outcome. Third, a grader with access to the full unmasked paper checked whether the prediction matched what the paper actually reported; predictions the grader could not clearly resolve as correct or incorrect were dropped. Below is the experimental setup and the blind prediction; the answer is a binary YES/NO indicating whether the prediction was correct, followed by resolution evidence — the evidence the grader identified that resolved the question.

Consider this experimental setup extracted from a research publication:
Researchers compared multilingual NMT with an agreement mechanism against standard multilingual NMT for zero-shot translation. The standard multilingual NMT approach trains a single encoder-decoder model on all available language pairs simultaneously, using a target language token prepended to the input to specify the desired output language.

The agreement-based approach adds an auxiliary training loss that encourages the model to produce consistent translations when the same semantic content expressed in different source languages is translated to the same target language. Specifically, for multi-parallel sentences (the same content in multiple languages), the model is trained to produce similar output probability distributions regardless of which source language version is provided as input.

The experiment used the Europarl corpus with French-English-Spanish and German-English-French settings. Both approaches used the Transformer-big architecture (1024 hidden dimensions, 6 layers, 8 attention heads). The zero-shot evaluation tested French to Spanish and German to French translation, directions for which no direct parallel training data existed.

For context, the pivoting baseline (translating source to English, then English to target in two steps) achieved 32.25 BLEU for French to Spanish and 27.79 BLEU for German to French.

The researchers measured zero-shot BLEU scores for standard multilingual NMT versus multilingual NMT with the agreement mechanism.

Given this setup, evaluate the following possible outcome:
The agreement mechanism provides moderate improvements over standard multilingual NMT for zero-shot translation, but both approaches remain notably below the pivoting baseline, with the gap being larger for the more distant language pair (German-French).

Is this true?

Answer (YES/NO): YES